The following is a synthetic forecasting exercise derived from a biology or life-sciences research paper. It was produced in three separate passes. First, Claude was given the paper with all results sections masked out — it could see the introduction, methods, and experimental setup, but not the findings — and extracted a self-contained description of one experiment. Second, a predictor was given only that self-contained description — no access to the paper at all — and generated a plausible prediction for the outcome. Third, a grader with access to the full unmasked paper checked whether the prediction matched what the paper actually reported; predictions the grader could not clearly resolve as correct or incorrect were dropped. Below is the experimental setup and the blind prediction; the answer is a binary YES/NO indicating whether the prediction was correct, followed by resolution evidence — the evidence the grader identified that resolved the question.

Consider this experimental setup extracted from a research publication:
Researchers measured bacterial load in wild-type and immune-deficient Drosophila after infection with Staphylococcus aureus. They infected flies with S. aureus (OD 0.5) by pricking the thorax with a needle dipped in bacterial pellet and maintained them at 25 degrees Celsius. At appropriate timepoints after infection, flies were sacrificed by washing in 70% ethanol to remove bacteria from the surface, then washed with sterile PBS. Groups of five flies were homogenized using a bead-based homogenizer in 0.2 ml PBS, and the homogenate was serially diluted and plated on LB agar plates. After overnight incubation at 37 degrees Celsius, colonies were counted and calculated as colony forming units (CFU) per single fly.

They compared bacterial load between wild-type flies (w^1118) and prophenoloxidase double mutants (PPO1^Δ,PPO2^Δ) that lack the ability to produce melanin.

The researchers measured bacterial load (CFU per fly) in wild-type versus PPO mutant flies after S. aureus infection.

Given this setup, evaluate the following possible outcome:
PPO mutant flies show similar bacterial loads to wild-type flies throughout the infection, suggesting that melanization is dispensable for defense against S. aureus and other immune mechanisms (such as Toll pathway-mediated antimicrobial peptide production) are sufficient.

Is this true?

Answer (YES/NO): NO